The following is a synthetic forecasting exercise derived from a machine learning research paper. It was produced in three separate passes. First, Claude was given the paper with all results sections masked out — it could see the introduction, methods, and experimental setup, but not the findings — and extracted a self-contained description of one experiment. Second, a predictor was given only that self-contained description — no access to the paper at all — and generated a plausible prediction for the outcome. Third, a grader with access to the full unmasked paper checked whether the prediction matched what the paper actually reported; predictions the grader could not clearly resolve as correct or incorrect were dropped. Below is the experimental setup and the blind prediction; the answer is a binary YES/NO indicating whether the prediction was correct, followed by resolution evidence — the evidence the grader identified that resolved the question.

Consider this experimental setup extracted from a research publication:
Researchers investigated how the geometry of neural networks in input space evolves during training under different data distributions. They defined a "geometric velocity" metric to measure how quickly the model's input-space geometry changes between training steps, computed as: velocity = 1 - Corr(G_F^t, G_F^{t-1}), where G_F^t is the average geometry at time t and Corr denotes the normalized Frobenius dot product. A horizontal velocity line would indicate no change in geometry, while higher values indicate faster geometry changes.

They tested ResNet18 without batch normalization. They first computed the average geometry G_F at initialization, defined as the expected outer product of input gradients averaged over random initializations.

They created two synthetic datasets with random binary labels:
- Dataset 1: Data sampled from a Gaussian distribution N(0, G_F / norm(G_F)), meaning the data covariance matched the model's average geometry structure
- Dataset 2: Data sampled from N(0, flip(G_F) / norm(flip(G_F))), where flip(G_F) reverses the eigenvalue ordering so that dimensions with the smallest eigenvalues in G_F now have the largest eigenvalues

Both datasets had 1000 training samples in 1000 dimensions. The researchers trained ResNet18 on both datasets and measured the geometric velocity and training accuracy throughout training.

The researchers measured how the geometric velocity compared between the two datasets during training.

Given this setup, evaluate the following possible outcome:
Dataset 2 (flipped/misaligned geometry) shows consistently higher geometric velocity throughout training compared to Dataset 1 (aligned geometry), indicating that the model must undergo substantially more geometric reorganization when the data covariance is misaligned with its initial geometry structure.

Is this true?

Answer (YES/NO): NO